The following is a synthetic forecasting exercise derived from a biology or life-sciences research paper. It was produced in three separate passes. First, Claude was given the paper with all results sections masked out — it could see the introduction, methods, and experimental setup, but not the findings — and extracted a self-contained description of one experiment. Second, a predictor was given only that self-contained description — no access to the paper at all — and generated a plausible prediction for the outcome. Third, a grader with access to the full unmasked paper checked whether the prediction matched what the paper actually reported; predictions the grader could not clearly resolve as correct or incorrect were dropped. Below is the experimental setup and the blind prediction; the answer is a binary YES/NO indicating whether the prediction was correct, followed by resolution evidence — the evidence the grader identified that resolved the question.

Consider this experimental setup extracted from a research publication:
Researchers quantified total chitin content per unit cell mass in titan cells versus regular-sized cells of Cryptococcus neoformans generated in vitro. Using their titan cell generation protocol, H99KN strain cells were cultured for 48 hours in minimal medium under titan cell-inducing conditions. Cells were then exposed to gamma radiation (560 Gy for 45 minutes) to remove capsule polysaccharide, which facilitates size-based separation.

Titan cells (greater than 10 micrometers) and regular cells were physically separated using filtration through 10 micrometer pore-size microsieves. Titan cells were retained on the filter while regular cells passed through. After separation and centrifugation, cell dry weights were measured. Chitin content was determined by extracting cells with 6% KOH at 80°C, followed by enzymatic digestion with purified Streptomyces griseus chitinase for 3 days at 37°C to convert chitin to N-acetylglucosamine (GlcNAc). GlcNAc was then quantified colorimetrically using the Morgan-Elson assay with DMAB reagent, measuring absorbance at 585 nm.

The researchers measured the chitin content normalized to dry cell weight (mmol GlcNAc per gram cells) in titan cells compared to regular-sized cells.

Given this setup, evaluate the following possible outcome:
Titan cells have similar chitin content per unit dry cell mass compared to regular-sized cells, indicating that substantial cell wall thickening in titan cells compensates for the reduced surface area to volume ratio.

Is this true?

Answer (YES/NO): NO